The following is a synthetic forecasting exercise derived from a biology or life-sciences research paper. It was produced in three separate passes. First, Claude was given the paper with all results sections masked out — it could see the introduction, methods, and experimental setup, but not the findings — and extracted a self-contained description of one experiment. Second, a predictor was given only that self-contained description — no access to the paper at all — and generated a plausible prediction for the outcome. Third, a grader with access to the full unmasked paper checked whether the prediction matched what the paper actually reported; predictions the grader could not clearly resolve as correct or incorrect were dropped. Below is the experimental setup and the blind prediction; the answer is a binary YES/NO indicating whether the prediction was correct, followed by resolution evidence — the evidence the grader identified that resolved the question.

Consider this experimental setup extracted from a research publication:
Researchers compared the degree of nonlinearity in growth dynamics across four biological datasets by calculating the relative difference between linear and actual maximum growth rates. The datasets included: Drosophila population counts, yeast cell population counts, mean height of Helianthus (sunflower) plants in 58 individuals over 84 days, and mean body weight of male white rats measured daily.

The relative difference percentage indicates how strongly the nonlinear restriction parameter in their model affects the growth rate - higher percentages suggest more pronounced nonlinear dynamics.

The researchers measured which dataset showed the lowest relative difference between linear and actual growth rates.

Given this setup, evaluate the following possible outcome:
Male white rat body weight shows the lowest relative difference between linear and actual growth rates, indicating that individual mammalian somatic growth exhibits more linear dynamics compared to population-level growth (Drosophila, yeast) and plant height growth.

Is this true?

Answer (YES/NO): YES